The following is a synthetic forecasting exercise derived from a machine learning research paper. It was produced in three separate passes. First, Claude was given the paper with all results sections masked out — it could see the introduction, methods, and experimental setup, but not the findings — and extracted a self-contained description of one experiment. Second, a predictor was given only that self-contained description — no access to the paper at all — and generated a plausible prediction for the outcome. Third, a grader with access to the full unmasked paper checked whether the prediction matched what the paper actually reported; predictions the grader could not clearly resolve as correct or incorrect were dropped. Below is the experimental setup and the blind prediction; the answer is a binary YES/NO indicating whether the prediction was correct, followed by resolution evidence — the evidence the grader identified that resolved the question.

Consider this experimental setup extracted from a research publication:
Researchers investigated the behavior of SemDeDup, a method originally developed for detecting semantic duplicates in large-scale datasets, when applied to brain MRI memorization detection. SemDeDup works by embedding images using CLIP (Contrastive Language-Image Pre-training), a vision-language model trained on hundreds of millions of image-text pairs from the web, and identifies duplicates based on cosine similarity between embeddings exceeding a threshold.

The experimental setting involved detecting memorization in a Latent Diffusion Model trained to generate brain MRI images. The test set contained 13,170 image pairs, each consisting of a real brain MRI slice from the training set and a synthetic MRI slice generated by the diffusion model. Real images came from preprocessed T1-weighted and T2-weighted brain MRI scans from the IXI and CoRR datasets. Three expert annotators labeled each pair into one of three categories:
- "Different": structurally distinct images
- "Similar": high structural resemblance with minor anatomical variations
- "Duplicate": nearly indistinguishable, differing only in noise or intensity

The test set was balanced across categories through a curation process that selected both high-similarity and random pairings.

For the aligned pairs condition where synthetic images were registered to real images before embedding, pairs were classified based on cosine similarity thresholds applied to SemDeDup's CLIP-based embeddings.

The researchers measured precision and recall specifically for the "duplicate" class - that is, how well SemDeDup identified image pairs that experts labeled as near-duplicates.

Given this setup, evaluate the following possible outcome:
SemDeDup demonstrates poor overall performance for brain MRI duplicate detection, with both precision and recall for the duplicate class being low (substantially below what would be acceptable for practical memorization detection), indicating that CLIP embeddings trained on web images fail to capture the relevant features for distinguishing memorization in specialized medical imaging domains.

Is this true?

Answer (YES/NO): YES